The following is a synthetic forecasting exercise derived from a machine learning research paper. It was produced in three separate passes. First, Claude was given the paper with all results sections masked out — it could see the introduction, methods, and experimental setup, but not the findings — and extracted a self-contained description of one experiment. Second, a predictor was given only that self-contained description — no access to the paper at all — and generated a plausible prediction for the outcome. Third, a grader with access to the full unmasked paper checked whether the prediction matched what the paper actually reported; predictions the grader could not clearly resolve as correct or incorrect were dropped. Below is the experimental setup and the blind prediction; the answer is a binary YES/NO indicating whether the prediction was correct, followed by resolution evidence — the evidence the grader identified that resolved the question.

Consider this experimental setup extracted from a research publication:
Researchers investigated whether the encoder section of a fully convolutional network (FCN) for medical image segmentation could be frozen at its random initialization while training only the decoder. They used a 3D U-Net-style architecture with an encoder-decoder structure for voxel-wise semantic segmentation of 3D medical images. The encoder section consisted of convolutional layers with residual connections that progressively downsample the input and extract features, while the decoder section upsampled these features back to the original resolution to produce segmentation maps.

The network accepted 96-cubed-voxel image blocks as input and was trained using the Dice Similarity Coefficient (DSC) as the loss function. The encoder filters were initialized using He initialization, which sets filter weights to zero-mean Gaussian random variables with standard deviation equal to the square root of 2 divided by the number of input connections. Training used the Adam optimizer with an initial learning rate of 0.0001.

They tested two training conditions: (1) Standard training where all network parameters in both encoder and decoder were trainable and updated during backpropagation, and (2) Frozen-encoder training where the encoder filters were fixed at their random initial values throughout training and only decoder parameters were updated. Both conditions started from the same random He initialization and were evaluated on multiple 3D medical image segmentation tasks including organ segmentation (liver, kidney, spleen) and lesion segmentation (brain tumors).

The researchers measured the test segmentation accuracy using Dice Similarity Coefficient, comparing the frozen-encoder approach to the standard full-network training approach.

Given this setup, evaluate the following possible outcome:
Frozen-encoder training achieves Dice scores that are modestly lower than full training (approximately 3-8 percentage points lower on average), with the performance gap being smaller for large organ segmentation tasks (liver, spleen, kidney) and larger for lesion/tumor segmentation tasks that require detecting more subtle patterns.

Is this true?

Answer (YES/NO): NO